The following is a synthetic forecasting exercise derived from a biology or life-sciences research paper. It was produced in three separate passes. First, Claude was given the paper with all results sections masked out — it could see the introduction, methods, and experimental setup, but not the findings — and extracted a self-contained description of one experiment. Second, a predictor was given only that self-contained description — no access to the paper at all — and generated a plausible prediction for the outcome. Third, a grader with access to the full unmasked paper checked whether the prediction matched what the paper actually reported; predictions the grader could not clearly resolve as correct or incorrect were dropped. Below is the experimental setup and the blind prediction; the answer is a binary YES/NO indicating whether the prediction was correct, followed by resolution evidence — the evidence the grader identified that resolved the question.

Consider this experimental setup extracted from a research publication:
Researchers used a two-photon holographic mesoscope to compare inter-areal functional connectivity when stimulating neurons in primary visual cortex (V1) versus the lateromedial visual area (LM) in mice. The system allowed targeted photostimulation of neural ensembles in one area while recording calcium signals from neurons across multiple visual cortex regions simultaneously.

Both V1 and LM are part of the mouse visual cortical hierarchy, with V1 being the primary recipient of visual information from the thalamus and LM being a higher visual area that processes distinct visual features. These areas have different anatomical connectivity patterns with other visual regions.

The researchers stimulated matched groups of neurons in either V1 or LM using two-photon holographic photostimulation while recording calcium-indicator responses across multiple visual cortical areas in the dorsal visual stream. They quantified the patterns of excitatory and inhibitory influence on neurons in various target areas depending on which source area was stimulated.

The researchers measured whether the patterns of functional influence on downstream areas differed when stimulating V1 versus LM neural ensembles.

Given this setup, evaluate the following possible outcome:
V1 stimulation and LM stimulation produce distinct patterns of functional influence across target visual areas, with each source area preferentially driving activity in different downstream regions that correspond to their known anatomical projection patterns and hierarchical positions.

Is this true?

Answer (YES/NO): YES